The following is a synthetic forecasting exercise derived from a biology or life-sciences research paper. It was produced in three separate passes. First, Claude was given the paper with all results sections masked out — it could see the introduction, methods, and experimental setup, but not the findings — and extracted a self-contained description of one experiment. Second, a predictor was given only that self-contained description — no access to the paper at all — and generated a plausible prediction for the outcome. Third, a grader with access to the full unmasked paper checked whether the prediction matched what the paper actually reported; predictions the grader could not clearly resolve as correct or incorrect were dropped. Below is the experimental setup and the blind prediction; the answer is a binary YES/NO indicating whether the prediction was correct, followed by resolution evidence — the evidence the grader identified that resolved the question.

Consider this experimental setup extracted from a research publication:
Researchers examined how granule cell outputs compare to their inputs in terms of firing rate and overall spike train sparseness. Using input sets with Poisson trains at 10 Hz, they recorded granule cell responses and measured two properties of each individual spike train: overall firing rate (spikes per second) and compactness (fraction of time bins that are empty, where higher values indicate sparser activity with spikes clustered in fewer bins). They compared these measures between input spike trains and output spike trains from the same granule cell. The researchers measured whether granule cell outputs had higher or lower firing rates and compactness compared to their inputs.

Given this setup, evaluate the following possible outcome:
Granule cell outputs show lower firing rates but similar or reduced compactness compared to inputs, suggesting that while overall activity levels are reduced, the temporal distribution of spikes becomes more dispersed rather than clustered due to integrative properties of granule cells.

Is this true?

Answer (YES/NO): NO